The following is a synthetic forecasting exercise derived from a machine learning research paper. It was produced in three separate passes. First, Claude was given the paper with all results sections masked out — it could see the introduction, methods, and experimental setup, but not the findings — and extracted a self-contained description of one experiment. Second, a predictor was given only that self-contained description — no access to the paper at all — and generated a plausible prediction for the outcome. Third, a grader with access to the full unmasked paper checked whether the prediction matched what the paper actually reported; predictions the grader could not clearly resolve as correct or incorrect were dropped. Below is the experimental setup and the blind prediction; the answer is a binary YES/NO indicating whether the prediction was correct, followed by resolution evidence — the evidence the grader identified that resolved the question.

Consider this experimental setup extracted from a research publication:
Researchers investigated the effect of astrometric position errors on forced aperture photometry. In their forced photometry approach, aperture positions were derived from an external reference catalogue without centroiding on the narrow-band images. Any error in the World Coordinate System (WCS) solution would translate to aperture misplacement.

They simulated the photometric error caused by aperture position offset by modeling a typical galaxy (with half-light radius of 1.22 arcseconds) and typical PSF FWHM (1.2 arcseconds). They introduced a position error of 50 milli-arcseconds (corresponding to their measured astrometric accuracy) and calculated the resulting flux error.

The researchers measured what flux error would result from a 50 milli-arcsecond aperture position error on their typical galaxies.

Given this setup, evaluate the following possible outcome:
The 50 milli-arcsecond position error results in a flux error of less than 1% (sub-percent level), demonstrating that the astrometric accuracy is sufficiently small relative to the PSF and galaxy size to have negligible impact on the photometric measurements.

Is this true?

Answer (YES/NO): YES